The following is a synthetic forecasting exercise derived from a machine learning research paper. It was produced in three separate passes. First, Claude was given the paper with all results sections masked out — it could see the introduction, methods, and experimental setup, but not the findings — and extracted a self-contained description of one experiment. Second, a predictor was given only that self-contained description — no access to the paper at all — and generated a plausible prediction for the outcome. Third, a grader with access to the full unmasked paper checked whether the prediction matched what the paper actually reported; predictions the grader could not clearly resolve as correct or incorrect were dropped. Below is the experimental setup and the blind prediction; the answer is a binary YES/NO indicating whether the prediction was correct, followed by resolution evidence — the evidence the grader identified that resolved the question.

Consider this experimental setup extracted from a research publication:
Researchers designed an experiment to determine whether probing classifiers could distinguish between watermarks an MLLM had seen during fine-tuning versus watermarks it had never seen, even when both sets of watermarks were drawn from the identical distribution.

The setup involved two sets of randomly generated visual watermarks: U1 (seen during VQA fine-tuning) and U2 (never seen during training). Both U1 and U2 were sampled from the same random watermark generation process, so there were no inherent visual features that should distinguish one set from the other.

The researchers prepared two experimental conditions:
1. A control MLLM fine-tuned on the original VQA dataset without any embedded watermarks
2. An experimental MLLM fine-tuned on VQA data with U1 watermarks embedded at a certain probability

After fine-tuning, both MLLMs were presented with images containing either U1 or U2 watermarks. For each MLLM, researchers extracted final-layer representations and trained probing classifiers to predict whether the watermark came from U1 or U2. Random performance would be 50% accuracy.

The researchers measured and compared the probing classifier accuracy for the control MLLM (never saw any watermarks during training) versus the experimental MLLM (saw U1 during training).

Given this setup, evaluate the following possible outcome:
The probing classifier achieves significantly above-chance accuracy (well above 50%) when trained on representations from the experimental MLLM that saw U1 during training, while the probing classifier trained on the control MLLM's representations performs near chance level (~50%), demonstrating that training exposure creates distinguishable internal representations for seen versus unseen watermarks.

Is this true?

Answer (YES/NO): NO